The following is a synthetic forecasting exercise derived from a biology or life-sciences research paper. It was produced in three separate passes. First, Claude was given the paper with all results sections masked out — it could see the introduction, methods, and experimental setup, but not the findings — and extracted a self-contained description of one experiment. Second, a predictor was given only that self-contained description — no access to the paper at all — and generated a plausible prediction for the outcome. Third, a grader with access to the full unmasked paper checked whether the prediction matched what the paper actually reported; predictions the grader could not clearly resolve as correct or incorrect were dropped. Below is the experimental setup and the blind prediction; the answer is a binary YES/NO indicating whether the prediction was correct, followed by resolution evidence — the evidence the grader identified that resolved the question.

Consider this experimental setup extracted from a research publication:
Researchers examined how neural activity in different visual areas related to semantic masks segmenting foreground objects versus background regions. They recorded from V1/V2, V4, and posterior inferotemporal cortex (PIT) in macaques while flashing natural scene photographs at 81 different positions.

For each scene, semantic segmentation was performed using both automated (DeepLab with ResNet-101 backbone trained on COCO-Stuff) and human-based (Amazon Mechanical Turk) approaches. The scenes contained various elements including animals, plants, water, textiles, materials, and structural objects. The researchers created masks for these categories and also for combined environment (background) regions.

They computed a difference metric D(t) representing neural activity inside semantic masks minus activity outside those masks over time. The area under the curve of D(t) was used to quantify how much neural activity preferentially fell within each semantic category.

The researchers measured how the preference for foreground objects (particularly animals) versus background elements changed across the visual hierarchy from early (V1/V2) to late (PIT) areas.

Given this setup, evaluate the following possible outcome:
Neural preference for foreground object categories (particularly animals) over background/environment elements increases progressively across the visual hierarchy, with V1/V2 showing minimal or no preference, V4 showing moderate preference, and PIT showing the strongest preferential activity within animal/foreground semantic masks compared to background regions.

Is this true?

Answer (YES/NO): YES